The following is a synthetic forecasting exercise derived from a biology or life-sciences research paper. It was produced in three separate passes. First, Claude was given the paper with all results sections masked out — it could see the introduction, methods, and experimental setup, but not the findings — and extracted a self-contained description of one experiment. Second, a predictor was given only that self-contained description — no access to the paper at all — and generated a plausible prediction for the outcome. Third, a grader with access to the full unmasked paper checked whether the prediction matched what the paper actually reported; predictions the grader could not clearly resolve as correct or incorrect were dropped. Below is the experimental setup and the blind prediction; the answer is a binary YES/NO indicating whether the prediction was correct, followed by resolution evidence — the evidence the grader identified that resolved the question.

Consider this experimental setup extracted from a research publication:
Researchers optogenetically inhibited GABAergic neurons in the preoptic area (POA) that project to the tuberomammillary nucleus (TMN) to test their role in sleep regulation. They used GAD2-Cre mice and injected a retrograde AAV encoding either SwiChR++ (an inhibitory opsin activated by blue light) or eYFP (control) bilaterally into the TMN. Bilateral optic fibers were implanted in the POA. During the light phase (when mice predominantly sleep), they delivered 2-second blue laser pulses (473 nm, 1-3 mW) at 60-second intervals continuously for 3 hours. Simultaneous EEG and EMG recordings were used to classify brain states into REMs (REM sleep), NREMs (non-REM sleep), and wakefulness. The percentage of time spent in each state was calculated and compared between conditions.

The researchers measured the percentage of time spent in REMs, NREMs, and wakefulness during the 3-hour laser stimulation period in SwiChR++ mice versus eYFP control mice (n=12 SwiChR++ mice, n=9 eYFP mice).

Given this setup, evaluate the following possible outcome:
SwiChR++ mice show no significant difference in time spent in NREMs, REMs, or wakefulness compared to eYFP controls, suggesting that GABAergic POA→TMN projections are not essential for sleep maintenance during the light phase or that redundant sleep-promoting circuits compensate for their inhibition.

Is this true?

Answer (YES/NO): NO